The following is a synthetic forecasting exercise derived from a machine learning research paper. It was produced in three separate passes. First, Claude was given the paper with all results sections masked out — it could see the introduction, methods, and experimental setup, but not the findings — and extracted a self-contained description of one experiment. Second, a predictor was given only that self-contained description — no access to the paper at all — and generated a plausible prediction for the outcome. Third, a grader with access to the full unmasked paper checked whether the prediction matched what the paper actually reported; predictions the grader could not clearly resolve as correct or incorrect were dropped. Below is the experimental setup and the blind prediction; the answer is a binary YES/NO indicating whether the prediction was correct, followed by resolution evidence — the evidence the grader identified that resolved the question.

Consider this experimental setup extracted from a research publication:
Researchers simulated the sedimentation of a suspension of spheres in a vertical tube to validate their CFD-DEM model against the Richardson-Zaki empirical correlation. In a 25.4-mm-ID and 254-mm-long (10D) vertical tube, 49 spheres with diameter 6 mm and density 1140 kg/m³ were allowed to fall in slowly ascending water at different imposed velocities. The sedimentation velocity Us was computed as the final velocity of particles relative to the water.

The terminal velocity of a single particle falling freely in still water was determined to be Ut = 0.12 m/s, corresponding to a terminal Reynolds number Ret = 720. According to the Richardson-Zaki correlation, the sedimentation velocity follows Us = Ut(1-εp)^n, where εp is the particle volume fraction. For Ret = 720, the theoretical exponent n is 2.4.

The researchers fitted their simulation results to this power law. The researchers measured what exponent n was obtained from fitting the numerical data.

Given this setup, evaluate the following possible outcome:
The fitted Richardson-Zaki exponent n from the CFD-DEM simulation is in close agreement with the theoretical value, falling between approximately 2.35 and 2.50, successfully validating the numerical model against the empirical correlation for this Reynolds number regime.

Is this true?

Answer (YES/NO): NO